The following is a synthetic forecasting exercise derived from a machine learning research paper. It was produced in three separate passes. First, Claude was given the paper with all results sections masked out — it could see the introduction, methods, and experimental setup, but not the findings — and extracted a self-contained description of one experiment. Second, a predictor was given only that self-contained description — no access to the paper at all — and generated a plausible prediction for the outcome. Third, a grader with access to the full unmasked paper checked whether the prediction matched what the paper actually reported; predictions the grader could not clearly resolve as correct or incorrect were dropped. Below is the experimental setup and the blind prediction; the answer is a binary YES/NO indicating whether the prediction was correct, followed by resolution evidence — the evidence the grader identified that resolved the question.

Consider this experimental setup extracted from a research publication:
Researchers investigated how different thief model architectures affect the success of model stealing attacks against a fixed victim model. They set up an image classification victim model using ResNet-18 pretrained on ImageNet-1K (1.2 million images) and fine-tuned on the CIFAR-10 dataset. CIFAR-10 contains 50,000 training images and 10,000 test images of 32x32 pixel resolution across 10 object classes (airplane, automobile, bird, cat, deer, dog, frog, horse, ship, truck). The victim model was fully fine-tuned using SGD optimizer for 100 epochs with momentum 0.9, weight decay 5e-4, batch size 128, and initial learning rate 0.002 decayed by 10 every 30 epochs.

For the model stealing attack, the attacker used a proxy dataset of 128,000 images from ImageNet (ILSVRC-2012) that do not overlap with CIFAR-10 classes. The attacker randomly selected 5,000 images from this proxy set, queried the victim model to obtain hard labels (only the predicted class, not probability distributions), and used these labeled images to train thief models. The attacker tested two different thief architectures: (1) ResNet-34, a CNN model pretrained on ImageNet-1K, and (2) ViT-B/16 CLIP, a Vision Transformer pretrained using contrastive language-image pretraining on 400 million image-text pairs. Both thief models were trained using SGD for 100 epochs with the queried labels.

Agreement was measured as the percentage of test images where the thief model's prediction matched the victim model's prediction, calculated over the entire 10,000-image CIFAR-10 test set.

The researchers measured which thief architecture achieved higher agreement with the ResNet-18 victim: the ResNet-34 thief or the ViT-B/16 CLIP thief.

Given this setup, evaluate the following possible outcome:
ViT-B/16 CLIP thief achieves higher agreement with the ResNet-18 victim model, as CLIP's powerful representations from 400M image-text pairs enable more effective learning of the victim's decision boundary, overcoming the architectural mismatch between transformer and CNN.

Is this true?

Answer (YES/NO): YES